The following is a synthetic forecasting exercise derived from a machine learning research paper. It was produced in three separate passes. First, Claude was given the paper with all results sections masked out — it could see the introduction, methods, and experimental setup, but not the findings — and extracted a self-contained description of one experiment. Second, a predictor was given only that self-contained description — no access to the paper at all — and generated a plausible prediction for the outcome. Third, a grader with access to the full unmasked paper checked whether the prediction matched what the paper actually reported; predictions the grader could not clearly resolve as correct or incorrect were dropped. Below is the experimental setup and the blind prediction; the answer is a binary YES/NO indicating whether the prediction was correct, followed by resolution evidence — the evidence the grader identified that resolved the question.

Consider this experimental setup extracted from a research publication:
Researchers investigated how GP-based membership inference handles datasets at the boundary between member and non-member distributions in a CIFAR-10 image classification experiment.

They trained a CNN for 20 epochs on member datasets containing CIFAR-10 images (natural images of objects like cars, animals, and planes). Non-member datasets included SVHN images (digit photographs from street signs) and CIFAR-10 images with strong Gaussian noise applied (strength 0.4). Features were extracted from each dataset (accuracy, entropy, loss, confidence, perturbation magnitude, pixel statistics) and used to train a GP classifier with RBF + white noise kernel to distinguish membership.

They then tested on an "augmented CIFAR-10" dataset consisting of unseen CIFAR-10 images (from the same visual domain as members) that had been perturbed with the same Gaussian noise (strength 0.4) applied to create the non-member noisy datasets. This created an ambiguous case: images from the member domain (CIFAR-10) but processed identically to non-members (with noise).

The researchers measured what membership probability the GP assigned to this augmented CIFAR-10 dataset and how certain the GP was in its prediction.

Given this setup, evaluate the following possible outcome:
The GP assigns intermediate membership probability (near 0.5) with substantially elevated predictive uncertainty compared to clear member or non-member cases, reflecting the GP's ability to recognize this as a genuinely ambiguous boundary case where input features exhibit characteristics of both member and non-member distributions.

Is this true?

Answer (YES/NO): NO